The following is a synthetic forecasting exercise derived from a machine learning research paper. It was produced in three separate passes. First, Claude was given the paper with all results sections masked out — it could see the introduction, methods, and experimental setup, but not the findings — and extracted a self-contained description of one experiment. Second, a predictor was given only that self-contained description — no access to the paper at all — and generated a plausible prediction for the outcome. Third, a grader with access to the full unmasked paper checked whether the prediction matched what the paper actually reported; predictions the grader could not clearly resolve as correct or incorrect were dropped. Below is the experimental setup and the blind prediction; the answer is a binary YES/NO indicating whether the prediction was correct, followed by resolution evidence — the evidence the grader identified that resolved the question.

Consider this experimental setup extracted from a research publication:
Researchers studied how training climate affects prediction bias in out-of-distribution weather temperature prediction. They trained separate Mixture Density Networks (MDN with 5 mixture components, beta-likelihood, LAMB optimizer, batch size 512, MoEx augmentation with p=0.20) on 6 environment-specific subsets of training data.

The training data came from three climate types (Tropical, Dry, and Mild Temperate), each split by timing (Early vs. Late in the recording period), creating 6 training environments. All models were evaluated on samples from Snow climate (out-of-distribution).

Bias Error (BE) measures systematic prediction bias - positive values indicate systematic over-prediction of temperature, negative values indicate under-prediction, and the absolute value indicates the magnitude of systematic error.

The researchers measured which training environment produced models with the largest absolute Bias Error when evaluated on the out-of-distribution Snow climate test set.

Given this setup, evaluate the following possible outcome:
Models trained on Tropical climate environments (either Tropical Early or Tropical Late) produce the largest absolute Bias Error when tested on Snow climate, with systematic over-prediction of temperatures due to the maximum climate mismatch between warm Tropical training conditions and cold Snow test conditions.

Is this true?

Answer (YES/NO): YES